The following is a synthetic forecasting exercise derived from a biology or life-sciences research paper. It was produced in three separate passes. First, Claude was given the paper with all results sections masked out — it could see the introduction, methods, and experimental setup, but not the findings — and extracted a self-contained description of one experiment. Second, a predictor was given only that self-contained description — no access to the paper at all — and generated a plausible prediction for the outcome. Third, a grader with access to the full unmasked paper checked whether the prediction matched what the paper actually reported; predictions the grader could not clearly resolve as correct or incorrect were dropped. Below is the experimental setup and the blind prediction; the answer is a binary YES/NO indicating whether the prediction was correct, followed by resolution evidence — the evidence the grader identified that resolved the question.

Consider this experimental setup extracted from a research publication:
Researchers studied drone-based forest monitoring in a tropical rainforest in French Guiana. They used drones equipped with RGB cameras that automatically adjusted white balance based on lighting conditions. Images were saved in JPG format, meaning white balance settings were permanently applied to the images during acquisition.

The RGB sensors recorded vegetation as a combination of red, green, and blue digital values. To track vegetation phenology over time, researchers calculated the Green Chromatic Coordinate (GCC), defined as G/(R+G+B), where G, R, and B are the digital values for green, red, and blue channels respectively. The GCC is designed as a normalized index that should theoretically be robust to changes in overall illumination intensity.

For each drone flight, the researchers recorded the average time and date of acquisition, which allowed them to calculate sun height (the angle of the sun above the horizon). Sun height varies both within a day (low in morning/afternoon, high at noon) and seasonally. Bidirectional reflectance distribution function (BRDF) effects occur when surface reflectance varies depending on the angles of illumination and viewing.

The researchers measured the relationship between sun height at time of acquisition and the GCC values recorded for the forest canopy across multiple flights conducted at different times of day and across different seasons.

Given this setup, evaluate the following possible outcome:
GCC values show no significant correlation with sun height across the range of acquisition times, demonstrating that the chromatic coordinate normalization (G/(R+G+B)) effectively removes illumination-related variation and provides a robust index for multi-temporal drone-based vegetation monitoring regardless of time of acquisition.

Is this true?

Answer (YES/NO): YES